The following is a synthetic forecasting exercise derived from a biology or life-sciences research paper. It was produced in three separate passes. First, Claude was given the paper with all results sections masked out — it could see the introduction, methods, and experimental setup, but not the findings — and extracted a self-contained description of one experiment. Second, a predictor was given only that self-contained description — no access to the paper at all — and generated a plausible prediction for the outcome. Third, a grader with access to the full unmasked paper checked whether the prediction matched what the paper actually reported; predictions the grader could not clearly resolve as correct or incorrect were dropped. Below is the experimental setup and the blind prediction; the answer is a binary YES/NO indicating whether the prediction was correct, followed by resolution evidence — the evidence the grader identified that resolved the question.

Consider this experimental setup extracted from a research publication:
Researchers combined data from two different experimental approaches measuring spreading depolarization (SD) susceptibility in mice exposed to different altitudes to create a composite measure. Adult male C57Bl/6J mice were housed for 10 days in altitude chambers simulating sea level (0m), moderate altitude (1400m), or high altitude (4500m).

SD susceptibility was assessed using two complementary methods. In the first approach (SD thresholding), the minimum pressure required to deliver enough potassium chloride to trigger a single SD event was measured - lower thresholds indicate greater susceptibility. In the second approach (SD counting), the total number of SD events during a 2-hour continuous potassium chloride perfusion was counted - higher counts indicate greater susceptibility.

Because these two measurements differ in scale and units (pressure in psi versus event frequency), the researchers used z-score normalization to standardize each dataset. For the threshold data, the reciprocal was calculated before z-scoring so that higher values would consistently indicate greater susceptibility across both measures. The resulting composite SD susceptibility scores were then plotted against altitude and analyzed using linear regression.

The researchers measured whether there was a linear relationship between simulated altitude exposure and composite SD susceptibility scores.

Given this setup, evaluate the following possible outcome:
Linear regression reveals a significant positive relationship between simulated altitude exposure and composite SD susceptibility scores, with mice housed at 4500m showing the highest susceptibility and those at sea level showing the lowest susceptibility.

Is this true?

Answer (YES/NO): YES